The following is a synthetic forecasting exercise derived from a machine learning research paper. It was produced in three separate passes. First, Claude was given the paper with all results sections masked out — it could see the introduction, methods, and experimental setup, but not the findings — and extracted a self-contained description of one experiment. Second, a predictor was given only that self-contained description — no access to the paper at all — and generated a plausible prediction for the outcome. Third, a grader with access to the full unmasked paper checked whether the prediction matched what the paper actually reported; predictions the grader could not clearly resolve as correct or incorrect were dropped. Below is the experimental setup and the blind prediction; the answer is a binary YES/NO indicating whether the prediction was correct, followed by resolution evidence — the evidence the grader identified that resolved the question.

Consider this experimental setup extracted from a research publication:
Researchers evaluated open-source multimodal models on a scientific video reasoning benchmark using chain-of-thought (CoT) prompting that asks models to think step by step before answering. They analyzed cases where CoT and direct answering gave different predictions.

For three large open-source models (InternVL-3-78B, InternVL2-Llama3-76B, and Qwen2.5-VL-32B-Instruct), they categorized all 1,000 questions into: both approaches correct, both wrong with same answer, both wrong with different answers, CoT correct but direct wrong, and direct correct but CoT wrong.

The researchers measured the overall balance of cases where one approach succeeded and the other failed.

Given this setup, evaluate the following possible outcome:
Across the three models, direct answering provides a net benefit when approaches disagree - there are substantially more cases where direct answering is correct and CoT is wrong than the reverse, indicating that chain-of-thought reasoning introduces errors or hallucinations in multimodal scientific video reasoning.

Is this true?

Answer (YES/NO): NO